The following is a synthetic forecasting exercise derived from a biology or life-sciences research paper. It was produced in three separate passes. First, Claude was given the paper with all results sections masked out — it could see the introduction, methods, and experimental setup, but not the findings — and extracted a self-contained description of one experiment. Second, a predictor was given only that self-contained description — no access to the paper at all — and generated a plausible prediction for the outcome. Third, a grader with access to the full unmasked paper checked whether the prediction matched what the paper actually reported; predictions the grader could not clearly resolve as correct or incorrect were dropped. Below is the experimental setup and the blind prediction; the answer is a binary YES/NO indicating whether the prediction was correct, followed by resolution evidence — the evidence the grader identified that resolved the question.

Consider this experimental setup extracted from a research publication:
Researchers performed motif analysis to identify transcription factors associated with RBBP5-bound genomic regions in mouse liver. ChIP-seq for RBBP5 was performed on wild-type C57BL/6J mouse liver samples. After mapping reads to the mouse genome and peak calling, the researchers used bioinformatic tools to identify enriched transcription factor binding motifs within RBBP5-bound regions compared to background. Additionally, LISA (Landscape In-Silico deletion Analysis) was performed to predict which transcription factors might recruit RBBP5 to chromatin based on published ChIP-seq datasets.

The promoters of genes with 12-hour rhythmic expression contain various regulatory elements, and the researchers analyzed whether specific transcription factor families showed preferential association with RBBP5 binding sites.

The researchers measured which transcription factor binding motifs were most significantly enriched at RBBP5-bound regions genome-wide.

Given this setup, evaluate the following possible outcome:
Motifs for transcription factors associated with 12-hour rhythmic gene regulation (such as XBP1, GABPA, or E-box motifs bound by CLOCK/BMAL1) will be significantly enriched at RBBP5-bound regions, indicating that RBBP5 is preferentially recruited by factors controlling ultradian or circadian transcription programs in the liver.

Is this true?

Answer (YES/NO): NO